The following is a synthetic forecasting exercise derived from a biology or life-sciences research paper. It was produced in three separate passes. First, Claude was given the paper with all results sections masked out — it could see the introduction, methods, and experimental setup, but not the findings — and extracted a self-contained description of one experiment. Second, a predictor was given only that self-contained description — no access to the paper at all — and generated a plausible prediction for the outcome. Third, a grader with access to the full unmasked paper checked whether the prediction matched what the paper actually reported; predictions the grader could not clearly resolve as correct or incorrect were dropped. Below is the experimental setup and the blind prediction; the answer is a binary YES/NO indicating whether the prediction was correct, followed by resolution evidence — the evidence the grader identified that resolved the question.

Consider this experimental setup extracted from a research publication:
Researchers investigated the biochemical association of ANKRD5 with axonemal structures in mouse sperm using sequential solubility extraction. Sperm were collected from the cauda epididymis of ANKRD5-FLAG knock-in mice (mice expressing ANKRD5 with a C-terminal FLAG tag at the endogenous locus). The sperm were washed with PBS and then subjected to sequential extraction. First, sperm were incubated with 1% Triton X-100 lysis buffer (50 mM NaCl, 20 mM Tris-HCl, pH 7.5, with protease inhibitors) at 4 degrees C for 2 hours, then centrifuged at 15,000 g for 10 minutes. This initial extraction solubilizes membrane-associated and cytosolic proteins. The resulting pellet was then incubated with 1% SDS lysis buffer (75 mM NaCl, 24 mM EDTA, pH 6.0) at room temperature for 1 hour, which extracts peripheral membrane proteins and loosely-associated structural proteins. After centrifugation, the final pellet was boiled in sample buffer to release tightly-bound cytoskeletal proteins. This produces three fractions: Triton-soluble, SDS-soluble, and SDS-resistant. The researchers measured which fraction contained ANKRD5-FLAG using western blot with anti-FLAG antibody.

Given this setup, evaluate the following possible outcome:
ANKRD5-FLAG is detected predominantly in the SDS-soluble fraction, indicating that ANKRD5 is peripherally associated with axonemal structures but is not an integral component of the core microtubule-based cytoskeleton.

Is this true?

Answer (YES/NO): YES